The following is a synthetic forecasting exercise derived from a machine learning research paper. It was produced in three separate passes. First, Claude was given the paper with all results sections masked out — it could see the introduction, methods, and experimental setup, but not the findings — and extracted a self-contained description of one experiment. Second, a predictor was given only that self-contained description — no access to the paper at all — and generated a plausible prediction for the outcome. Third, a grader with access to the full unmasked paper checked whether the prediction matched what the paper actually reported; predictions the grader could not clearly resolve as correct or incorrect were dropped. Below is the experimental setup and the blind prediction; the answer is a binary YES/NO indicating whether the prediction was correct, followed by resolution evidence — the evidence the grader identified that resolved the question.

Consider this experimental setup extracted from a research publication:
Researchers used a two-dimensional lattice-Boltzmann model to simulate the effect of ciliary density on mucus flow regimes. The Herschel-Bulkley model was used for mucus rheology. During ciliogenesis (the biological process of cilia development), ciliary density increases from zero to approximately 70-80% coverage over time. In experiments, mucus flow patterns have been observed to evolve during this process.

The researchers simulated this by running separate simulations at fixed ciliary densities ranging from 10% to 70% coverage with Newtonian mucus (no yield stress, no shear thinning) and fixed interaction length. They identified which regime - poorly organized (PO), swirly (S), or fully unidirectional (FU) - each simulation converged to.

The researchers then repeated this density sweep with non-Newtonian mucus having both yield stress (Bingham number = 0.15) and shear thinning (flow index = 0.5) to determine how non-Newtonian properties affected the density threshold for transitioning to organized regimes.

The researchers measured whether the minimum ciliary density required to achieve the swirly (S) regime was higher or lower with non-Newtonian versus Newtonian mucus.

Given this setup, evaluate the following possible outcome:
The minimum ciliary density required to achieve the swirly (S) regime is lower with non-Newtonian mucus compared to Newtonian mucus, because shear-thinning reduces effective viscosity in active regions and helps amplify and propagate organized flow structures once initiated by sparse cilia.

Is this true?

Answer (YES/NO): NO